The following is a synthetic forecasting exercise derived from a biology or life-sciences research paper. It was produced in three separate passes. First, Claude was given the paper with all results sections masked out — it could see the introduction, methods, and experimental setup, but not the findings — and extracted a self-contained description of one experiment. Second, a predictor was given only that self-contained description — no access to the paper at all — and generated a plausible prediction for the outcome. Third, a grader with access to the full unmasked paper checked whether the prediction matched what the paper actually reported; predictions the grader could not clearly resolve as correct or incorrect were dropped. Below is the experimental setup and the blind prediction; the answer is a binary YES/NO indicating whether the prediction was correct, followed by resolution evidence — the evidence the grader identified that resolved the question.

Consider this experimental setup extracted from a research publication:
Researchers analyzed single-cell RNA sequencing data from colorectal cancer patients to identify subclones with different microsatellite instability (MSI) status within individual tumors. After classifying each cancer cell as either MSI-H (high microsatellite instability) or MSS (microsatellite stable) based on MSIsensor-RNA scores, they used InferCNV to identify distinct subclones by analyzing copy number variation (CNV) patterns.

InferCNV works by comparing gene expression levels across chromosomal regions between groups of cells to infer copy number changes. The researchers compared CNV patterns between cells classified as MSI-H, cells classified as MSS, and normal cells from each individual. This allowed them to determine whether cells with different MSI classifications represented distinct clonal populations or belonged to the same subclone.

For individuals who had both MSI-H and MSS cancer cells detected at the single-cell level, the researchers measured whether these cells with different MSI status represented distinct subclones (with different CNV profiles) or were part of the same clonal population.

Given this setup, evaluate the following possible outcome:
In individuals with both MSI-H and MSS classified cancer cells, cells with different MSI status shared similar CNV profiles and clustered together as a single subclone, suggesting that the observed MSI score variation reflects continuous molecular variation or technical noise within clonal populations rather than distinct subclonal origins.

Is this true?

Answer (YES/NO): NO